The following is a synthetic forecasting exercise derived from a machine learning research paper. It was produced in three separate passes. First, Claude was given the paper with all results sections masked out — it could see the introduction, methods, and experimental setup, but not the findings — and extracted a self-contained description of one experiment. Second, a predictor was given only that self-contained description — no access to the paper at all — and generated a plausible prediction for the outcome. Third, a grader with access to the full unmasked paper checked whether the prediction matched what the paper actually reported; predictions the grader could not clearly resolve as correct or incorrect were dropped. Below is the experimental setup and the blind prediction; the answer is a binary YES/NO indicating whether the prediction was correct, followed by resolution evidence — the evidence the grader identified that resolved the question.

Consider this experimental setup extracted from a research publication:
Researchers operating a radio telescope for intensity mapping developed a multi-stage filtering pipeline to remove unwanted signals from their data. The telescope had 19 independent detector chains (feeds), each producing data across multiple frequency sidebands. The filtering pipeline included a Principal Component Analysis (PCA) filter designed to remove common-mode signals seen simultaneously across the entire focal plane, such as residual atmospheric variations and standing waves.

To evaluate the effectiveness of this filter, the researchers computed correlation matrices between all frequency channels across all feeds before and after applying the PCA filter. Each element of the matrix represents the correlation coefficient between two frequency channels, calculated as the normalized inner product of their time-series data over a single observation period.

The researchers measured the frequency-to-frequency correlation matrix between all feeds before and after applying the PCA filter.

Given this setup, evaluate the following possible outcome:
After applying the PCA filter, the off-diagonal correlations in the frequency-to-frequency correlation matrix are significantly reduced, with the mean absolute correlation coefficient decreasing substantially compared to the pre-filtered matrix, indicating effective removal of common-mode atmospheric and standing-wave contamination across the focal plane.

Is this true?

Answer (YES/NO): YES